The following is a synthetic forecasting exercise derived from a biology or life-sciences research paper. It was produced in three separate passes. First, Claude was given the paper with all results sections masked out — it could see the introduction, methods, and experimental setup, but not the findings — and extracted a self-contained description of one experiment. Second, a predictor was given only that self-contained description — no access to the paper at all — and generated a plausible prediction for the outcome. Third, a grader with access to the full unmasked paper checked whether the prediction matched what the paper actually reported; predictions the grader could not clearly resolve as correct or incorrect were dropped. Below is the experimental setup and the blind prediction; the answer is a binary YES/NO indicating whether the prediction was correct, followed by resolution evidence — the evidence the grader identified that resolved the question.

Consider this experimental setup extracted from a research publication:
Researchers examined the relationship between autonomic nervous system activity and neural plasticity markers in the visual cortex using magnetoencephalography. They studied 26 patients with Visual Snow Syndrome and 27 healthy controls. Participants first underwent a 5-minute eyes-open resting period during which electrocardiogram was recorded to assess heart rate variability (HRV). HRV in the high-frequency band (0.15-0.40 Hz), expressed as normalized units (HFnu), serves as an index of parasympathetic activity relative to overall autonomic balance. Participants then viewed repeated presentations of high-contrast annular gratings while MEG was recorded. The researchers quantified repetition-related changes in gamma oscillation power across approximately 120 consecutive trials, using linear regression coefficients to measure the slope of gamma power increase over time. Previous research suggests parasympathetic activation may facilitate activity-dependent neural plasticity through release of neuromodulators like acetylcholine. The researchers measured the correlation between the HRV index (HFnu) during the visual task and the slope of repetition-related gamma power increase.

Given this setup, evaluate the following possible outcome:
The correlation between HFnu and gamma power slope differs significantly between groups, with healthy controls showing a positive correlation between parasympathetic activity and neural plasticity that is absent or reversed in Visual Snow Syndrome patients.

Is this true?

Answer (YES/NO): NO